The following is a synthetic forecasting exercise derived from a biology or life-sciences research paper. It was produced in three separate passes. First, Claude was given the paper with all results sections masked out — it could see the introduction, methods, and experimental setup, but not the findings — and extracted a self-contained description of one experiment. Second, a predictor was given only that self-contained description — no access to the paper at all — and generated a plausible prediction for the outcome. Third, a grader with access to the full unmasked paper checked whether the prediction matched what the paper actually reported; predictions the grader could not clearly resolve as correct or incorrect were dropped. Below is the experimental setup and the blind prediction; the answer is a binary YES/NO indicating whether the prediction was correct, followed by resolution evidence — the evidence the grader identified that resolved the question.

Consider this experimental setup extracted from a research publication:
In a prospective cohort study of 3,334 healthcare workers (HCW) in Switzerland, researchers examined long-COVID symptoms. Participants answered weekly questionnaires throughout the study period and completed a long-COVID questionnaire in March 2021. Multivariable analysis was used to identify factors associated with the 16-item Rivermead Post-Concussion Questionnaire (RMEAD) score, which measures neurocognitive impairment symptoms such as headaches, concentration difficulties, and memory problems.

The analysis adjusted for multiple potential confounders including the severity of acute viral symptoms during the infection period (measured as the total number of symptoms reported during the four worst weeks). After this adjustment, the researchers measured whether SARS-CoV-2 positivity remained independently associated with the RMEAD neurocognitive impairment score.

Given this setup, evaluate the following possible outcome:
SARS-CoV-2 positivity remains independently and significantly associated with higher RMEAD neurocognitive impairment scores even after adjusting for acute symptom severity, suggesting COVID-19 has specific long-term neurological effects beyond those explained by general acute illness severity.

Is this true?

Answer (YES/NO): NO